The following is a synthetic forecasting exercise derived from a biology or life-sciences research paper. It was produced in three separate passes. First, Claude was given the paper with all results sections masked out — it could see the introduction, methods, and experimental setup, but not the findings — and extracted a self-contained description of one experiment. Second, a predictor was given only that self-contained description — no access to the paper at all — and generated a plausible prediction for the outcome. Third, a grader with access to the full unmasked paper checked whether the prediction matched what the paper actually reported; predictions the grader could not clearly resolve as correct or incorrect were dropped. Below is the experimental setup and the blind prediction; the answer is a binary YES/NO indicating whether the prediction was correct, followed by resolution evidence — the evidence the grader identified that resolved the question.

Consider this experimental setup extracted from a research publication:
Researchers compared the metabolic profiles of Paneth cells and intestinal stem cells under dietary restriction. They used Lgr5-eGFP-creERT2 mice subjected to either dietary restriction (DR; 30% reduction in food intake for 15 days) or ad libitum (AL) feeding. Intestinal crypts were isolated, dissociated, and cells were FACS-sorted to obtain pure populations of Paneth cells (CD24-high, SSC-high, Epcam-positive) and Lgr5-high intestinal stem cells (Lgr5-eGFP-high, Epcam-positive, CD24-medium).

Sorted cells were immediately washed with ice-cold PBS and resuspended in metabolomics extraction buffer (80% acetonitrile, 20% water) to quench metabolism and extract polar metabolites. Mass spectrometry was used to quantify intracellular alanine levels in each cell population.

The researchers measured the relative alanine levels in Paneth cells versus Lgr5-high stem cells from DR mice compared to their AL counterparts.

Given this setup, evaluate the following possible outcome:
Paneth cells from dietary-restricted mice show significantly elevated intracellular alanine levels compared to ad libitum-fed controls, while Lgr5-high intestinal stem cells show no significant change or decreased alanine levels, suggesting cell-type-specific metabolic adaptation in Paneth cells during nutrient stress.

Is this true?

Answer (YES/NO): YES